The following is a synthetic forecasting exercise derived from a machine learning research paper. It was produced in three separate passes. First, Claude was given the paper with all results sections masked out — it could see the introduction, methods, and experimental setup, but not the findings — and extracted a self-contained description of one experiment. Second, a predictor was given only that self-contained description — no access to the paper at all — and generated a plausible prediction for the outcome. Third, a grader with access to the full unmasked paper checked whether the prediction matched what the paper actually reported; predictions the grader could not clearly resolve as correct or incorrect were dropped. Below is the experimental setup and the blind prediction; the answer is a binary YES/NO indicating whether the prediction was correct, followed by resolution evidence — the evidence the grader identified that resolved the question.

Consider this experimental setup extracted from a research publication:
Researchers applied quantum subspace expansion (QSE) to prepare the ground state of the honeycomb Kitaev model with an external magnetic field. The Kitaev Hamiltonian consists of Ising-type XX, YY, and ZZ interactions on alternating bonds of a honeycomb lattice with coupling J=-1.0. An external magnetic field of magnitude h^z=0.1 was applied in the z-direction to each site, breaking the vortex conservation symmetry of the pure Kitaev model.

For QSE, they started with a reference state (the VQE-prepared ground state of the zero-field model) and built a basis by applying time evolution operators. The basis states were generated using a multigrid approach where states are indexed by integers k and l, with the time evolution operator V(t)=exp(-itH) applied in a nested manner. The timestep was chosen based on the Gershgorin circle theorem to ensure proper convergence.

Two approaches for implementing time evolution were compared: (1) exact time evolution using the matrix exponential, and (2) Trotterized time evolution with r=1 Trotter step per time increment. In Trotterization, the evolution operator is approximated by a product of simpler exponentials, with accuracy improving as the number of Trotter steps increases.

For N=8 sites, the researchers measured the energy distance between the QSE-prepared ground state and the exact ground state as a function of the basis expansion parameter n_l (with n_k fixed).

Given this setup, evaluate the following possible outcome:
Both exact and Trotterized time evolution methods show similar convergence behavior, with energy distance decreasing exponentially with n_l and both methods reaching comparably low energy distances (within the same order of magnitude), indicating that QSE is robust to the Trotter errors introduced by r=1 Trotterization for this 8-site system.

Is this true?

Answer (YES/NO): NO